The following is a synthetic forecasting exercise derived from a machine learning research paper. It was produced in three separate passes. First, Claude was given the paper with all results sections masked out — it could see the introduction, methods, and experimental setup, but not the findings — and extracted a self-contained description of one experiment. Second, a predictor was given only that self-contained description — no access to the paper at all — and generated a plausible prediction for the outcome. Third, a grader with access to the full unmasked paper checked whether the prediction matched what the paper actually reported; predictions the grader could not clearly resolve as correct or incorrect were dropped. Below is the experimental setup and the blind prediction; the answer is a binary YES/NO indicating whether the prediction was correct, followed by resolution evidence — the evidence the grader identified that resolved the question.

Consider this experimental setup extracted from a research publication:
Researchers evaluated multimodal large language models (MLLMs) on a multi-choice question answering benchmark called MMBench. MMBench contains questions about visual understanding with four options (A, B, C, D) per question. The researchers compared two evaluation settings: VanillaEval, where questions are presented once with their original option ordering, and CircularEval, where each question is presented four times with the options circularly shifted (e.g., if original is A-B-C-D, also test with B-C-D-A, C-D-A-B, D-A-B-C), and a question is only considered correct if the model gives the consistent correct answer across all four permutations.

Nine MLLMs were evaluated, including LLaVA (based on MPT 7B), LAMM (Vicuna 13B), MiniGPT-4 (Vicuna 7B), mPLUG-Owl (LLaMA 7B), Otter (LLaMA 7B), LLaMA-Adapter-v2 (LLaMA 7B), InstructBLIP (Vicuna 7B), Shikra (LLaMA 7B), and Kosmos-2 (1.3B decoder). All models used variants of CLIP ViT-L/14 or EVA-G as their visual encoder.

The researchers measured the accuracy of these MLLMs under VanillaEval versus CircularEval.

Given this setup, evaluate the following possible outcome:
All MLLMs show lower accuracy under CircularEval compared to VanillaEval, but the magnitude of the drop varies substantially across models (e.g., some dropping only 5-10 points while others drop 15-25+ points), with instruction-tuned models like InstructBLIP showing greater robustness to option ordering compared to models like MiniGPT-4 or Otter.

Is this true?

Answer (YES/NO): NO